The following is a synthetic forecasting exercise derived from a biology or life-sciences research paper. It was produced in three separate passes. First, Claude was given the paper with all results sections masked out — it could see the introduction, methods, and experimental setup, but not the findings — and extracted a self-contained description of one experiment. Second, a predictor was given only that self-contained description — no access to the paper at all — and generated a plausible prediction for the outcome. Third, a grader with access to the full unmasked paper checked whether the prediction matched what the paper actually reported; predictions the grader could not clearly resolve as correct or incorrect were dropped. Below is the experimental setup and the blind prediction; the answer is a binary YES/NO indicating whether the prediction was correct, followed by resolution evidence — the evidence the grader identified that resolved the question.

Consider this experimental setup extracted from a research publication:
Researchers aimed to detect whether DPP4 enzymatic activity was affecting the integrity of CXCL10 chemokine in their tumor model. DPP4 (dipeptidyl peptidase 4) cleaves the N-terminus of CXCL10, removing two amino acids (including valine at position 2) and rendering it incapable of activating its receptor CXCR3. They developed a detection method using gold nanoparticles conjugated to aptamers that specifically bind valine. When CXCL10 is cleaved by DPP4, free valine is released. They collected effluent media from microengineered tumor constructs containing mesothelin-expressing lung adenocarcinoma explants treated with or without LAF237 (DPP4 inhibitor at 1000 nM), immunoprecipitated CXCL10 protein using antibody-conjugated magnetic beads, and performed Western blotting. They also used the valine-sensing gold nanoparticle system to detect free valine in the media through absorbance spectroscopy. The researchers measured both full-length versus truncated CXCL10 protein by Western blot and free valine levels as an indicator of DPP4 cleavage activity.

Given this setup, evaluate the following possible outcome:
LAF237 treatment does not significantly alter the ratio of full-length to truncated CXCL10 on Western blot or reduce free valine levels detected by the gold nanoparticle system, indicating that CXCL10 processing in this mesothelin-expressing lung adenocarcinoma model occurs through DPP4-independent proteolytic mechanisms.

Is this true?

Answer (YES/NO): NO